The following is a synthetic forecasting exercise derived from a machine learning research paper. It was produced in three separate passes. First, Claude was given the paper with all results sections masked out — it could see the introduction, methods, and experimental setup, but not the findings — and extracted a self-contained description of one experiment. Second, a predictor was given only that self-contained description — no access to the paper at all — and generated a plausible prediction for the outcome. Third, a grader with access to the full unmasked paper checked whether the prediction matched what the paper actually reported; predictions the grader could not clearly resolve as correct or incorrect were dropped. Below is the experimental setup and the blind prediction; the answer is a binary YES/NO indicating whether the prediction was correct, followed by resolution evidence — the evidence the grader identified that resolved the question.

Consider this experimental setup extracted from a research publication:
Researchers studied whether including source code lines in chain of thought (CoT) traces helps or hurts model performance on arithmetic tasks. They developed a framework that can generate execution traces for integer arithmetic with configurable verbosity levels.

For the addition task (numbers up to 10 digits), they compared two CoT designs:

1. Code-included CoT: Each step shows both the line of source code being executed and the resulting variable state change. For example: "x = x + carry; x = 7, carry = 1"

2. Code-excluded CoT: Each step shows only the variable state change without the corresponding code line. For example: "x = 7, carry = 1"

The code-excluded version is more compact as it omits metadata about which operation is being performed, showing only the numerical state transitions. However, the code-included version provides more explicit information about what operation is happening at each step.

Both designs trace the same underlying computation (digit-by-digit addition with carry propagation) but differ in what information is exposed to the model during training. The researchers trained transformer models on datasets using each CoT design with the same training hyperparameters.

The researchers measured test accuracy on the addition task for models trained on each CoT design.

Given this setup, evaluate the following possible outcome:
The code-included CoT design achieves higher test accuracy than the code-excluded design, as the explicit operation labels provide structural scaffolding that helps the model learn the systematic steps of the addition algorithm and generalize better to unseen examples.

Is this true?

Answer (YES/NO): NO